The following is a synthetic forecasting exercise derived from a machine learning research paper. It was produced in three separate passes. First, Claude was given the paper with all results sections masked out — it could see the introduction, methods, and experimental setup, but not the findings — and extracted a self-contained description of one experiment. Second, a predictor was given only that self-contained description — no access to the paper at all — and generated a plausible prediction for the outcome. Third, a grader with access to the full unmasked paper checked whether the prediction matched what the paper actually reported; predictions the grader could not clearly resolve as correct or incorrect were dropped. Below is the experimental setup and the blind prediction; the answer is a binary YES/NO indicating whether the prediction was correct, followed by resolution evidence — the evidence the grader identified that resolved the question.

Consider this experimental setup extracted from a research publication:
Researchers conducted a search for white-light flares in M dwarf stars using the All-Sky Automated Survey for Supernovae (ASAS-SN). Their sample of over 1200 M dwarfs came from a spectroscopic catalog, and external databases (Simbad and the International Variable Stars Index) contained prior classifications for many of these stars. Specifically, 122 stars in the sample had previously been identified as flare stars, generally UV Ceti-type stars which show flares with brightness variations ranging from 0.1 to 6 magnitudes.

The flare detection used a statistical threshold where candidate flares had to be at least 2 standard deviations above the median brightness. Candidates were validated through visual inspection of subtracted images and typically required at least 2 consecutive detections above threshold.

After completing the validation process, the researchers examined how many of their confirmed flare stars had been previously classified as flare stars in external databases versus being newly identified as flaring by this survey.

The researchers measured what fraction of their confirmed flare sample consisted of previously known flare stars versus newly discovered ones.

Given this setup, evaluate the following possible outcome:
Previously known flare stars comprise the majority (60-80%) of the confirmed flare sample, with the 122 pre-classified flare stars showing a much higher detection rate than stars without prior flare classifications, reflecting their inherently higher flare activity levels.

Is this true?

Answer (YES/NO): NO